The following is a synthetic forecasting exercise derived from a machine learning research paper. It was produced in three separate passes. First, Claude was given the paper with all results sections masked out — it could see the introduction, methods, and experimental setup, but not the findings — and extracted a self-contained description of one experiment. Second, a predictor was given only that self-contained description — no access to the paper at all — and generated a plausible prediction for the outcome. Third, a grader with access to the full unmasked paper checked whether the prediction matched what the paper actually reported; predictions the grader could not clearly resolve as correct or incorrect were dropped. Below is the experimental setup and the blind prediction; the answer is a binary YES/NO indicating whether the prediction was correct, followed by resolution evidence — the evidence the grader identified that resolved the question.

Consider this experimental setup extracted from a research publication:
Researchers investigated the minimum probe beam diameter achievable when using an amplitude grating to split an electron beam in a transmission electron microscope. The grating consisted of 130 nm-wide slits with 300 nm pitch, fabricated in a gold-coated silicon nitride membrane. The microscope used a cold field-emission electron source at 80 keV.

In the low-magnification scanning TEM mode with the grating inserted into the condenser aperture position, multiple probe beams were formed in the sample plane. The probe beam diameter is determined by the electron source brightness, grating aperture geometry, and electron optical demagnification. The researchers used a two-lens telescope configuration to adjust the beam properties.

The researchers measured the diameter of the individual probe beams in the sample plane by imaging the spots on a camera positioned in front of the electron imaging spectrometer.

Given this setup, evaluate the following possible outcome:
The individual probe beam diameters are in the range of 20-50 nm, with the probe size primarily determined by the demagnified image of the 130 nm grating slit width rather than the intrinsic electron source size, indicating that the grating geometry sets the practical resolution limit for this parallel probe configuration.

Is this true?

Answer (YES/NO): NO